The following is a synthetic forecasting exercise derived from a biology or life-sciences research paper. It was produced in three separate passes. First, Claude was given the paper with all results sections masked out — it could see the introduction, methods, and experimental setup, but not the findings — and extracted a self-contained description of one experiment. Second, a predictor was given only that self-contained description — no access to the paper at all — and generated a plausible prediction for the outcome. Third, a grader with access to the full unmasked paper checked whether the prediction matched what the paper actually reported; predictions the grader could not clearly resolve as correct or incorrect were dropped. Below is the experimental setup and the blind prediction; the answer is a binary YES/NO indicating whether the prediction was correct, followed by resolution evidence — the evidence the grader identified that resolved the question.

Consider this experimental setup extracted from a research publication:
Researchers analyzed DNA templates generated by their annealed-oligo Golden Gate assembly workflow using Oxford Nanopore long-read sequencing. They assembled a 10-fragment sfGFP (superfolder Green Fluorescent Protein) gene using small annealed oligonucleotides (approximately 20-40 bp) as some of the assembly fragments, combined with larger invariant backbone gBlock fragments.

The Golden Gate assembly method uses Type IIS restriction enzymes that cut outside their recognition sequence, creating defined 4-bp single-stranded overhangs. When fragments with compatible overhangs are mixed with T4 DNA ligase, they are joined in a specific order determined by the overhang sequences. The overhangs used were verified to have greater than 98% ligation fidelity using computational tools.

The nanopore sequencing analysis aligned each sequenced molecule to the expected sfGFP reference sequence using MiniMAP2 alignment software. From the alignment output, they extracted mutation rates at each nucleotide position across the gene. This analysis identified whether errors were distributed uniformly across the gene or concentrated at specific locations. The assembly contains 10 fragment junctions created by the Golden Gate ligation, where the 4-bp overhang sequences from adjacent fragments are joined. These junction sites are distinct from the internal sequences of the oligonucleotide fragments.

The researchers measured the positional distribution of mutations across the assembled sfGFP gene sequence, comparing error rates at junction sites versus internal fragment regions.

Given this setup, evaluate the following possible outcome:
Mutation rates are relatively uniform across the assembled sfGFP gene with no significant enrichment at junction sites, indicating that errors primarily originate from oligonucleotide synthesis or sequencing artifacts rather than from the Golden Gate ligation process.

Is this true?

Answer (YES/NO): NO